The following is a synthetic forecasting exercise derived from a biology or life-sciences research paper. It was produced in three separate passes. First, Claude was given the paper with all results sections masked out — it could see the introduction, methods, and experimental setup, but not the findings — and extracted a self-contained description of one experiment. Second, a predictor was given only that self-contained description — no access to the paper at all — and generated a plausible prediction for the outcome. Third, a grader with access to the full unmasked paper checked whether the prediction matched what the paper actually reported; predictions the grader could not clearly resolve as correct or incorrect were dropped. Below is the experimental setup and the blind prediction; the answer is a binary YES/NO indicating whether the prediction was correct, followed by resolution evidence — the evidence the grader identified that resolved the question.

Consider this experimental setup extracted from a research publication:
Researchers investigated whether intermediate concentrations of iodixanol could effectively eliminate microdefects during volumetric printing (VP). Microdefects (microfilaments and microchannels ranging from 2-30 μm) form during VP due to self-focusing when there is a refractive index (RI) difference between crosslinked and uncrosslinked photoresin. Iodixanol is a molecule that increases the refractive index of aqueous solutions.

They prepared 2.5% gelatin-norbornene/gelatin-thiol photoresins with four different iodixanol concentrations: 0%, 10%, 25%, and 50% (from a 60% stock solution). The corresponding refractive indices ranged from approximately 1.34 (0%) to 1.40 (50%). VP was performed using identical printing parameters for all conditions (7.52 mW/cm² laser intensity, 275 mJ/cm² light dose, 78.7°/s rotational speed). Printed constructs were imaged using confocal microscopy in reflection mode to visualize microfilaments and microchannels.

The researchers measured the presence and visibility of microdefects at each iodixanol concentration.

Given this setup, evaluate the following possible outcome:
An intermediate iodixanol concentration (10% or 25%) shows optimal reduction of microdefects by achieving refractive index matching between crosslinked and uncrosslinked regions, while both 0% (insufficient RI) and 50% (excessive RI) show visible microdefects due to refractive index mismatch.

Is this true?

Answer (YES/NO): NO